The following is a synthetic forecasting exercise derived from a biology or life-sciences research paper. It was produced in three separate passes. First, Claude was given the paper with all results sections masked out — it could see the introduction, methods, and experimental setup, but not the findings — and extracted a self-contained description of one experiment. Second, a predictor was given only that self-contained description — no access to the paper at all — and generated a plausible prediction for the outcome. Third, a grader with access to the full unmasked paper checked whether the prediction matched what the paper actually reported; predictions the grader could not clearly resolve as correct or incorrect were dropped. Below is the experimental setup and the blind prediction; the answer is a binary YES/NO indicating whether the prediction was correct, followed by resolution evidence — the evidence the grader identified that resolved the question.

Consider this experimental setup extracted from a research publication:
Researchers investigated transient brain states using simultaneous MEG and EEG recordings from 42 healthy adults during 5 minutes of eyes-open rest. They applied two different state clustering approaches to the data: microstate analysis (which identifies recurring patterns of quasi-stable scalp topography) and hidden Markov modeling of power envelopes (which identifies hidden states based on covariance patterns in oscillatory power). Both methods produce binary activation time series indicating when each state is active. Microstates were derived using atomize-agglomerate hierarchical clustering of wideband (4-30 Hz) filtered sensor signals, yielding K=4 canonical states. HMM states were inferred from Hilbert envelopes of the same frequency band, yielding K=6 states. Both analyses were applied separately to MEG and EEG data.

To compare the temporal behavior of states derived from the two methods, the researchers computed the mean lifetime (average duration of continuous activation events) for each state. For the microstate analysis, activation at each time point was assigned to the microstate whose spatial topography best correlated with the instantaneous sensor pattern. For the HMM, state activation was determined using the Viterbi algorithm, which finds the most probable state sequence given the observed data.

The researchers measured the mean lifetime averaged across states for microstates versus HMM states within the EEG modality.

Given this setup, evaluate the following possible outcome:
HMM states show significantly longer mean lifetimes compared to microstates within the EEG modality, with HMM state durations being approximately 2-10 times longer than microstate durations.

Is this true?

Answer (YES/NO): YES